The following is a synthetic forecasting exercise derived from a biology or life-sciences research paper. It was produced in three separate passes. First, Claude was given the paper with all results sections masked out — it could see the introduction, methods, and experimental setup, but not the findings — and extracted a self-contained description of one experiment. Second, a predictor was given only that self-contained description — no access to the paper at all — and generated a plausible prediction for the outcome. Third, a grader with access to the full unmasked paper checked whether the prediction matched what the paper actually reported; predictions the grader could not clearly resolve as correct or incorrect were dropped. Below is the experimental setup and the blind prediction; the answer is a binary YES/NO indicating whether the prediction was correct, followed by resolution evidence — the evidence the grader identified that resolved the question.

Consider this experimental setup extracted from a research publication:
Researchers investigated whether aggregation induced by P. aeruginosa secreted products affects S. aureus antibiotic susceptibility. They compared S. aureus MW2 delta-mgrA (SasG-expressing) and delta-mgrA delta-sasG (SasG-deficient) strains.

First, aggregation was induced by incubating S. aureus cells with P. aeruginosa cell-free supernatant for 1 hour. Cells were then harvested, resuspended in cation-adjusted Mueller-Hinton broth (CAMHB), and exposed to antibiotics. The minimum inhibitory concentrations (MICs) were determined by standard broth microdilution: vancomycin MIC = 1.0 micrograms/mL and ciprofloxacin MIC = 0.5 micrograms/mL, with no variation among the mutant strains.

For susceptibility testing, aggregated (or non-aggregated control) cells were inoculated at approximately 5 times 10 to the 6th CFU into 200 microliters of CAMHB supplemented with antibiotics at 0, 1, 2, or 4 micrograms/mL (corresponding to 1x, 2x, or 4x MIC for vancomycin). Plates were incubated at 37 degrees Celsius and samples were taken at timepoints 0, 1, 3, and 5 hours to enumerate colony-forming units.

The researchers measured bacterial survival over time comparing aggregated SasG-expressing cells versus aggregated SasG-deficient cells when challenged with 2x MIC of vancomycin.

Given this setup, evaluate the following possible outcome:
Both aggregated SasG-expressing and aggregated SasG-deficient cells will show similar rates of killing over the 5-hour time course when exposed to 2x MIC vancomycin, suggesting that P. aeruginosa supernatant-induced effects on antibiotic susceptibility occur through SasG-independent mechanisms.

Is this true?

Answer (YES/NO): NO